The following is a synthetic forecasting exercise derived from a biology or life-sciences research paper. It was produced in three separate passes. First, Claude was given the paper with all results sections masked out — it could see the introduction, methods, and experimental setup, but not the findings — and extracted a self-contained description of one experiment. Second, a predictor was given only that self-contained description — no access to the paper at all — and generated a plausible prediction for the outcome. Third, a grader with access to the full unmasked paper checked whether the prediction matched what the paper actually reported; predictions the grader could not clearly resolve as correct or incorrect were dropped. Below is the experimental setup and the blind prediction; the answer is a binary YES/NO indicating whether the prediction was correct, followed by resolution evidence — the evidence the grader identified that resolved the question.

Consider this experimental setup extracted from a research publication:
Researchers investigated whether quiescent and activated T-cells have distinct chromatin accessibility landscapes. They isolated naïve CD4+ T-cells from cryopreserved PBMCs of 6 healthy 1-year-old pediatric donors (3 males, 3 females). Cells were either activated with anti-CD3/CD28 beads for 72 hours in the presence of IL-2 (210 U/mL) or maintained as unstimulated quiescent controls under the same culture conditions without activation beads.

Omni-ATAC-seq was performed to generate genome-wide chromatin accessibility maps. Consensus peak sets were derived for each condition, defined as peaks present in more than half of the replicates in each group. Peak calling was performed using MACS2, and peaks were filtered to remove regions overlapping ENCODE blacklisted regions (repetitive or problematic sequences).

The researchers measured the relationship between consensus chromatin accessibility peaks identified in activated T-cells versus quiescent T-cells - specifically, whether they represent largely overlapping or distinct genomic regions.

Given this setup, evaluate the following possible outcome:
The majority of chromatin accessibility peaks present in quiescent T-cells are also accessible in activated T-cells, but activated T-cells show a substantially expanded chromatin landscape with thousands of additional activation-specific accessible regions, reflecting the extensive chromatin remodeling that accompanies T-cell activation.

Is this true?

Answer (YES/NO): YES